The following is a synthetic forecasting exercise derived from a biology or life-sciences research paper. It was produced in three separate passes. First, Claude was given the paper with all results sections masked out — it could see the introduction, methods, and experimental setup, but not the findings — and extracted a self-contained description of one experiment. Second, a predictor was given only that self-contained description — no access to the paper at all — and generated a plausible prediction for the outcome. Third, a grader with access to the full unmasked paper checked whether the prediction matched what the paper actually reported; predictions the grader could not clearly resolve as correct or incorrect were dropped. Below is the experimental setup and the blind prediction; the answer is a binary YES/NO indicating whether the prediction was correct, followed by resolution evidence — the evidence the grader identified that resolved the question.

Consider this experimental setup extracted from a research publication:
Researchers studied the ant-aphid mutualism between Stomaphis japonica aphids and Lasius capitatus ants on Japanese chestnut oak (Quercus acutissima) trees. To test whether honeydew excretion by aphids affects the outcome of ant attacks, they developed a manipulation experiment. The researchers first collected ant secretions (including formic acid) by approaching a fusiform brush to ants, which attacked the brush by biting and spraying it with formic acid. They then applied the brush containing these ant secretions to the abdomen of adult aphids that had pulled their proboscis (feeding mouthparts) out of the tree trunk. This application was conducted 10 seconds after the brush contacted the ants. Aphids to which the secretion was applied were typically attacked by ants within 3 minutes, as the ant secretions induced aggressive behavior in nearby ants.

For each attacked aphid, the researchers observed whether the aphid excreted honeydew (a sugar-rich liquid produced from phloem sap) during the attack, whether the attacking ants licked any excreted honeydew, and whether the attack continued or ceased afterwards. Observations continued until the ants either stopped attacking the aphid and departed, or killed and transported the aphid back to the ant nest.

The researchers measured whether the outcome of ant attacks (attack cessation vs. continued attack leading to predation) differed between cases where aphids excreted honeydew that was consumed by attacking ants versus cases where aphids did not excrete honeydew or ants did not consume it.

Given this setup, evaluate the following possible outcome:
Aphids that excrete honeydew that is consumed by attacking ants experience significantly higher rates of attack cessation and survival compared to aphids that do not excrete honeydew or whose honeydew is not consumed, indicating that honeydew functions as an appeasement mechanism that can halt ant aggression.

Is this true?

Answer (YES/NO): YES